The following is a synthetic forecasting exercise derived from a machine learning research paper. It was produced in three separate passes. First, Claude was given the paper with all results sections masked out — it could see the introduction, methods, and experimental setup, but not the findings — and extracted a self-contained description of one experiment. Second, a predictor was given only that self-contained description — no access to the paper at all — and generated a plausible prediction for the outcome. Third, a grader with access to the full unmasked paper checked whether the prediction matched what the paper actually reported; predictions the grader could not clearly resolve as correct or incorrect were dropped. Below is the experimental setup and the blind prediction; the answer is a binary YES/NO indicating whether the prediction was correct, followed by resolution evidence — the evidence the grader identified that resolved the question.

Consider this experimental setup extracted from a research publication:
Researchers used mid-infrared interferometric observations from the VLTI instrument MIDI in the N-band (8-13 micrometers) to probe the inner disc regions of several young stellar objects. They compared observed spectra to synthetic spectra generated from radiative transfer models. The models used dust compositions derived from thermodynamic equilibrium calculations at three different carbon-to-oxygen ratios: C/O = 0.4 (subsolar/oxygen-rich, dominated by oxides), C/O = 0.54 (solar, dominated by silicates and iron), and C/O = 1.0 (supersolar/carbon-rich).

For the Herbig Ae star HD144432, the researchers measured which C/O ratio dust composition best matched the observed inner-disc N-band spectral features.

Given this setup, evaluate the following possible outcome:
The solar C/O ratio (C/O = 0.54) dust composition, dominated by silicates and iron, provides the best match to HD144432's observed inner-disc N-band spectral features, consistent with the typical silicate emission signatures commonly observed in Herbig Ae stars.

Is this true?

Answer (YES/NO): YES